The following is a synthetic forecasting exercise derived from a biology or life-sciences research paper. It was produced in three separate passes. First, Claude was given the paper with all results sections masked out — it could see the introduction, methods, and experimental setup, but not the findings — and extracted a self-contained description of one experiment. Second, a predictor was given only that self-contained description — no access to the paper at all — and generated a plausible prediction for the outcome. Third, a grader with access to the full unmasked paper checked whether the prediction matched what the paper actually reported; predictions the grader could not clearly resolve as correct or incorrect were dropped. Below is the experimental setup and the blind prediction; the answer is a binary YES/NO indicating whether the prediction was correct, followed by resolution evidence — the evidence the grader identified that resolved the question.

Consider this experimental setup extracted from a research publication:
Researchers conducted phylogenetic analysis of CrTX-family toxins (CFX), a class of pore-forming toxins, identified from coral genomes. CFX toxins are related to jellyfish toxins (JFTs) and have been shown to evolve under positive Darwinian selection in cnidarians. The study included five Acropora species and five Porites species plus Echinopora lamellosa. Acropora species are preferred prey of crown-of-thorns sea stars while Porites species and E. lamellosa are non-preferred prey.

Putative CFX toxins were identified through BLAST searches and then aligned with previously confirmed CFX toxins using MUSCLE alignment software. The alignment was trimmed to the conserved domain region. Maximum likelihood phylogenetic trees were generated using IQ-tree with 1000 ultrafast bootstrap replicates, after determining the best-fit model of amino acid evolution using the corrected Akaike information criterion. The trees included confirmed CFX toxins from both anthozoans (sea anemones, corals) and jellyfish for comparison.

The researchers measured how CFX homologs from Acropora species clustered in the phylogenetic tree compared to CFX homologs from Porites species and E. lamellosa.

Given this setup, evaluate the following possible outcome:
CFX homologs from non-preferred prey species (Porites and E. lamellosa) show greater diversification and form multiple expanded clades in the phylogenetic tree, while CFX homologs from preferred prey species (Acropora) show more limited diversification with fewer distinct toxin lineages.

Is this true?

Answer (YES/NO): YES